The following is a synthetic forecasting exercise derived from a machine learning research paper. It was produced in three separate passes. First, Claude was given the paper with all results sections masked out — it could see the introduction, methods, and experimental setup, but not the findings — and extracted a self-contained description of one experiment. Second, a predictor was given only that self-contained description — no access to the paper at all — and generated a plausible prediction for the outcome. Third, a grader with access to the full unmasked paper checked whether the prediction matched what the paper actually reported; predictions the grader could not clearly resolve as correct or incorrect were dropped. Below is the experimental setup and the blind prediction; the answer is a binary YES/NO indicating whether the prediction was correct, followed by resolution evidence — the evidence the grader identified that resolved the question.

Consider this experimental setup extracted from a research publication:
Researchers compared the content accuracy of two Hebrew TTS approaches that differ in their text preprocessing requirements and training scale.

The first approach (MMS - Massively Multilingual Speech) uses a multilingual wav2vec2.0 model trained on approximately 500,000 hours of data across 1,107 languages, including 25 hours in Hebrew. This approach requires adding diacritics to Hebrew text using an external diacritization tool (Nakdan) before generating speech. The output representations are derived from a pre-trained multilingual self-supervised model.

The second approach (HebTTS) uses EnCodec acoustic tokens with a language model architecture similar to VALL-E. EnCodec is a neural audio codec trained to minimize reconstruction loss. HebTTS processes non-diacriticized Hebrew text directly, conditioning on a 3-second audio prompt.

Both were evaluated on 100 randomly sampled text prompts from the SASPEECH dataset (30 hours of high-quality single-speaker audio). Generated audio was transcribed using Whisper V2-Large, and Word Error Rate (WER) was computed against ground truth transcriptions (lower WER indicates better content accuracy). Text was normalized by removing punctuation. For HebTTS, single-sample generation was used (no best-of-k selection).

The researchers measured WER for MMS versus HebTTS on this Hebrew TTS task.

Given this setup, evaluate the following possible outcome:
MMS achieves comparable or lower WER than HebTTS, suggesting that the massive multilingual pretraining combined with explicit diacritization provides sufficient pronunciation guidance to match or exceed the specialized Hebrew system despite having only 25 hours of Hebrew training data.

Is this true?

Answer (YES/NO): YES